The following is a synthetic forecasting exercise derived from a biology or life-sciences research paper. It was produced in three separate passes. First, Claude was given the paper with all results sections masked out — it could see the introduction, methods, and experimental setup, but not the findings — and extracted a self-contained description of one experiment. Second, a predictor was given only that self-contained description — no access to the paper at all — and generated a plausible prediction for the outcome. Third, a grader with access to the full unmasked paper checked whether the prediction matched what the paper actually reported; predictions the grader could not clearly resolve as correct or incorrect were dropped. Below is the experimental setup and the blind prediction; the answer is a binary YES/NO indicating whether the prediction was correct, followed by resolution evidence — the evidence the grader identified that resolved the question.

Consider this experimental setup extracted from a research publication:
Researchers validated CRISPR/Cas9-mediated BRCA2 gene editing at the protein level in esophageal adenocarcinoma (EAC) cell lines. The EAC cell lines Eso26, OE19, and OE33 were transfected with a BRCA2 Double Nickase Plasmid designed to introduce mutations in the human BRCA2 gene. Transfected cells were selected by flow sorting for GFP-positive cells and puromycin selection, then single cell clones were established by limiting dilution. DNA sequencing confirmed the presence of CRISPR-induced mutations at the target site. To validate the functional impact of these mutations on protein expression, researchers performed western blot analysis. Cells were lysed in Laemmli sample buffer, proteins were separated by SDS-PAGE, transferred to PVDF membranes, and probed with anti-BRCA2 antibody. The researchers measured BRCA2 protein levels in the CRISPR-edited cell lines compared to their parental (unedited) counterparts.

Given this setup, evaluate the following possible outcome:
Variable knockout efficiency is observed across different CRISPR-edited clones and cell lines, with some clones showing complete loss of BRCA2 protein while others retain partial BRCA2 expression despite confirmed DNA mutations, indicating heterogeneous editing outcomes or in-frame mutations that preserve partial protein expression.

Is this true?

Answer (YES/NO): NO